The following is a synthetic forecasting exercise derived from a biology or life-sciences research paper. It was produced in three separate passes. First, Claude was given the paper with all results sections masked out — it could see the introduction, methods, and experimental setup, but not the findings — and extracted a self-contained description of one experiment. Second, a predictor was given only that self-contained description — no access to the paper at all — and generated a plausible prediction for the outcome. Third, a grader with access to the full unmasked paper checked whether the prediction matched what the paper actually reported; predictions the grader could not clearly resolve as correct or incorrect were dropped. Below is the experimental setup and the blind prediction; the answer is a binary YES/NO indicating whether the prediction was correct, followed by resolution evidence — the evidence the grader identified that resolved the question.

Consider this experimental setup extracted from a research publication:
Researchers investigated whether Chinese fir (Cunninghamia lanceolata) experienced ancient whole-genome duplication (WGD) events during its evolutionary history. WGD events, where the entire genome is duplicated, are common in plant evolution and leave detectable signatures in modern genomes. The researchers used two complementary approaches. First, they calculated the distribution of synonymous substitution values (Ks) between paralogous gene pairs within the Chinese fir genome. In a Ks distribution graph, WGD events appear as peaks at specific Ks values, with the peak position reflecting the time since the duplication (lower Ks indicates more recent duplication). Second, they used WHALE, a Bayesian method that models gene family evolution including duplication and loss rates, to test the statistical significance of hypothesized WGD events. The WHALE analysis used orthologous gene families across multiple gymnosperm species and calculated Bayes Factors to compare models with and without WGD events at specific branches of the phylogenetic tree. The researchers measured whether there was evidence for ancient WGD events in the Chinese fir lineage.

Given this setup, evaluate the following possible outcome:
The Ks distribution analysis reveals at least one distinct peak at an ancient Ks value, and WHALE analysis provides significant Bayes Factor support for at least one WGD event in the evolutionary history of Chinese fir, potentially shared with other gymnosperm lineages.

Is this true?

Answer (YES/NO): YES